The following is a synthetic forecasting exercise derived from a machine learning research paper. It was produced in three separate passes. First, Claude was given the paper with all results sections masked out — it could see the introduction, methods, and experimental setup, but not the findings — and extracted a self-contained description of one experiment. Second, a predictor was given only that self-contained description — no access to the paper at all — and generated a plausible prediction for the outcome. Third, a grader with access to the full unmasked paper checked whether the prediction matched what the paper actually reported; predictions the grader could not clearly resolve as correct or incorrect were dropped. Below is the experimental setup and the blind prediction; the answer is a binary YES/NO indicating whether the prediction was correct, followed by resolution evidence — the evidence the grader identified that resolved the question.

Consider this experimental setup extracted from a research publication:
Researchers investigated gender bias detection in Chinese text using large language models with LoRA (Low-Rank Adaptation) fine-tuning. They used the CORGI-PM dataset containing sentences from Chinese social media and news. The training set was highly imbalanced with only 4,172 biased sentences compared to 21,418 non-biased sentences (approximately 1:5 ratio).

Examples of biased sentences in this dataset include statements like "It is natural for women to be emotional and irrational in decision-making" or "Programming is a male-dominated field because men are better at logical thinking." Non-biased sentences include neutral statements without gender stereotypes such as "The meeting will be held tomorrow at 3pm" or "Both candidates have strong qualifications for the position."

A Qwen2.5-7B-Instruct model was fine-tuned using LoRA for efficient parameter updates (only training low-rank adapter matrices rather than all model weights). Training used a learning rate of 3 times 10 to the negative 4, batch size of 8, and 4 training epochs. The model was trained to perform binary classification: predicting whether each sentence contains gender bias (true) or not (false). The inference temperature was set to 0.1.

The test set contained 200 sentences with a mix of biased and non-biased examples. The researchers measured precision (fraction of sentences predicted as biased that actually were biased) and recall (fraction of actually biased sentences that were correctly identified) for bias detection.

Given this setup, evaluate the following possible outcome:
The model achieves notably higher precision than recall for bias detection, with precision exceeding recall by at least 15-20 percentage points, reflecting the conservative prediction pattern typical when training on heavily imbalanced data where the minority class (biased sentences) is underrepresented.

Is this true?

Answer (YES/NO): NO